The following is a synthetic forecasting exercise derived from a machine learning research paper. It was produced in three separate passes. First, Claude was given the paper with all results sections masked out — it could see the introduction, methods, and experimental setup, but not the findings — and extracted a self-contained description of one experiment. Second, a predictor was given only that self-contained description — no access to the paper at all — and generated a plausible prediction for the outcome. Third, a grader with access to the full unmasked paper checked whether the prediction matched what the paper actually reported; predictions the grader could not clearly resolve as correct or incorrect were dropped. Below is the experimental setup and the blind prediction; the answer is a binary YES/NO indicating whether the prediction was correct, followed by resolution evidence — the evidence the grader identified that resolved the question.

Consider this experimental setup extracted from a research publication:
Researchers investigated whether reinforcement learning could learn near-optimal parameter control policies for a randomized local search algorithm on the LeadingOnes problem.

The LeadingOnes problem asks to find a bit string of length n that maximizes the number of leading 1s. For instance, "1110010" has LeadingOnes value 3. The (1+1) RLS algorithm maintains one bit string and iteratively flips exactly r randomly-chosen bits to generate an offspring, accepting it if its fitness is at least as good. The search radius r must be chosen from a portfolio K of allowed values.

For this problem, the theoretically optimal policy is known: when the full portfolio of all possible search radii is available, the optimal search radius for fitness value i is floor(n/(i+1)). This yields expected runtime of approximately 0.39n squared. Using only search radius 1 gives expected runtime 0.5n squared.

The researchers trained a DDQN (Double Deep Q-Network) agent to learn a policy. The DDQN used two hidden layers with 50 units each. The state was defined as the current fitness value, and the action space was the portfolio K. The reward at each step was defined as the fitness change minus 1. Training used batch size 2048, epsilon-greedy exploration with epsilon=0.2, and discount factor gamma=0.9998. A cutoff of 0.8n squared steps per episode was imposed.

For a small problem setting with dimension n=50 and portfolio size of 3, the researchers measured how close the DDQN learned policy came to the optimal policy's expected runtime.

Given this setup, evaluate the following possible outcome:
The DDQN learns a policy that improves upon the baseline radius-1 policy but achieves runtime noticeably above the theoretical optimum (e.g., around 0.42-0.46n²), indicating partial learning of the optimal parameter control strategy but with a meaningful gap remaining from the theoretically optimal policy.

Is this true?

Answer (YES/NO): NO